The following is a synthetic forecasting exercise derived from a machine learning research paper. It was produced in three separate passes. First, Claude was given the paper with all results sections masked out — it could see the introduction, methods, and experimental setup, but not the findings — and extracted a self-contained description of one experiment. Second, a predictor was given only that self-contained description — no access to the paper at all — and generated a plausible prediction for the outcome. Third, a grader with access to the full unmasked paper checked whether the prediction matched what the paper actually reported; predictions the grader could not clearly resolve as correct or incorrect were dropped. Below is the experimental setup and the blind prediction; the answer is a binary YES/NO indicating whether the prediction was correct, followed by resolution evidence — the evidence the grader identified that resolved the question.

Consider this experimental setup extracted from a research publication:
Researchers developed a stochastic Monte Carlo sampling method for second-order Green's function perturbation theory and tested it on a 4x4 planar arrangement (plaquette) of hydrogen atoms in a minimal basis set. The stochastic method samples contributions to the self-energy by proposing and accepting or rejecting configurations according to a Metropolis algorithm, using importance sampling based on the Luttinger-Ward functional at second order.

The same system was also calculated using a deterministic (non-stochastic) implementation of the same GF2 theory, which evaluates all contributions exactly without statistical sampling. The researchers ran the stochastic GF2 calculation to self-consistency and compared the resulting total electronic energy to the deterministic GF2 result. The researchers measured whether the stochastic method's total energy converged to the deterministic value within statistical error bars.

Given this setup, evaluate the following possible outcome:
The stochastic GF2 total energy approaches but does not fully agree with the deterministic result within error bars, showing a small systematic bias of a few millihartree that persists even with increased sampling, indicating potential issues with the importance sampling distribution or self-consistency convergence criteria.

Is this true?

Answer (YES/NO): NO